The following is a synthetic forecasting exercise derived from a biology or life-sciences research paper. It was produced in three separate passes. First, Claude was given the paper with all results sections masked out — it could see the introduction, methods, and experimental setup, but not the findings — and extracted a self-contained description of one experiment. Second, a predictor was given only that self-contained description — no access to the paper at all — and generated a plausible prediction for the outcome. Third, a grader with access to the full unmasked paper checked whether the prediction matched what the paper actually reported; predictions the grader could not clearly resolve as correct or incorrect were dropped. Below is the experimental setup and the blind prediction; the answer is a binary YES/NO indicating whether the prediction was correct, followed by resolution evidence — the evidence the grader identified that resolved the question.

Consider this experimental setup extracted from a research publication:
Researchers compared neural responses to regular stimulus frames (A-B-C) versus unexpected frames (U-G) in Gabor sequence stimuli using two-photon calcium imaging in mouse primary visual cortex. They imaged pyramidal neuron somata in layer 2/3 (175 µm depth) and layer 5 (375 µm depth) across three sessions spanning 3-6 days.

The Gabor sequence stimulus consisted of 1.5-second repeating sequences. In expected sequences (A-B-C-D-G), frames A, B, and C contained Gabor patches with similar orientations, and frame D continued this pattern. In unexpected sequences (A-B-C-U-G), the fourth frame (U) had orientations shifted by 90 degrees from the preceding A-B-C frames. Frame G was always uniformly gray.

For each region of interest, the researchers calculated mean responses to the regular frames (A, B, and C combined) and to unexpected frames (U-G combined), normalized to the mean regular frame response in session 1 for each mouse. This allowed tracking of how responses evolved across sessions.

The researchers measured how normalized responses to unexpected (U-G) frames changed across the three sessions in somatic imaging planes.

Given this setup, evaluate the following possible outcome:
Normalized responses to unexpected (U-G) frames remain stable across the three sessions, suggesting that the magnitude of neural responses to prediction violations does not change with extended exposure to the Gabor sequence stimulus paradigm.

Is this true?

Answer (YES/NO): NO